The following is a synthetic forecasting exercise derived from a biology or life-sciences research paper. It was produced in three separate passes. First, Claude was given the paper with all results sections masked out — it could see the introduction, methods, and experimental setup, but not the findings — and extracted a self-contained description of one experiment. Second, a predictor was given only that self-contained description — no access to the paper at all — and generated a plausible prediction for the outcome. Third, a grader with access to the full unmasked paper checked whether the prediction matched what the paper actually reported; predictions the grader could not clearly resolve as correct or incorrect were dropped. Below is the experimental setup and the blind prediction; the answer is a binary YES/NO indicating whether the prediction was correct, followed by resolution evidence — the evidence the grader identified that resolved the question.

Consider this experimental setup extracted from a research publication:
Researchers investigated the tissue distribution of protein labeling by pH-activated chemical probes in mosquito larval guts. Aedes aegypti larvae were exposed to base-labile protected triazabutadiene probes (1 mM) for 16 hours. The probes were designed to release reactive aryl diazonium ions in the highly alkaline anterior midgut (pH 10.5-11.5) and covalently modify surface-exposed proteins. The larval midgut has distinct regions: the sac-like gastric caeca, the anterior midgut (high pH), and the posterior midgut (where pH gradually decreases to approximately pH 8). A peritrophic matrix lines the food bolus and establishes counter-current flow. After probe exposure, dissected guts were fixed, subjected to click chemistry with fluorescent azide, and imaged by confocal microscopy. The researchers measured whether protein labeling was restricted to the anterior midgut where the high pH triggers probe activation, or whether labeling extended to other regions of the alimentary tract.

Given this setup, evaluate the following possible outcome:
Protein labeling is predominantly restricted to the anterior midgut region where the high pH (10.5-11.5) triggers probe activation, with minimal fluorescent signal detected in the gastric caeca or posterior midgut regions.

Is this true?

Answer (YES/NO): NO